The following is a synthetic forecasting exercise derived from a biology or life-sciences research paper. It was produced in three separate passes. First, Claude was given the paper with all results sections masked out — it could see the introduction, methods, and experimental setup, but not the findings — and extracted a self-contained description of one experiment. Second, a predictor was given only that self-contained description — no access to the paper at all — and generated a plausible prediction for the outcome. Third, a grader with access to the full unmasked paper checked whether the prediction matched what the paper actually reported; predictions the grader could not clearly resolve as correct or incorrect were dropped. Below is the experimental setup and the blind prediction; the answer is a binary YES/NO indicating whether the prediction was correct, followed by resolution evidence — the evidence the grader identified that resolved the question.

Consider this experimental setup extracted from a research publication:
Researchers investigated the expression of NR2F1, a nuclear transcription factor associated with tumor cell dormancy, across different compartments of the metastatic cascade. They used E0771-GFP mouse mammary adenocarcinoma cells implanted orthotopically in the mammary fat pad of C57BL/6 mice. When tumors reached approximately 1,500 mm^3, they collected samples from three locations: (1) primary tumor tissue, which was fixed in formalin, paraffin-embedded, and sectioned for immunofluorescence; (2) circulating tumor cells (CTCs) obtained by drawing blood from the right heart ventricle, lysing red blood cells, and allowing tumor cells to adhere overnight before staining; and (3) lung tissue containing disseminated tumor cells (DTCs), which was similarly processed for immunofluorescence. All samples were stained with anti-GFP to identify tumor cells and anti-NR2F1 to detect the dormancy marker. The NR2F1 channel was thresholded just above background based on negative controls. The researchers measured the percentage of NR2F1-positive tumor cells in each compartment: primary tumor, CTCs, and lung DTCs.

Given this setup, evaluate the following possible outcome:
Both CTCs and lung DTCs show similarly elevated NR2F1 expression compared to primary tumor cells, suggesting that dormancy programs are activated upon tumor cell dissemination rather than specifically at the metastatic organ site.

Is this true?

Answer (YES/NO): YES